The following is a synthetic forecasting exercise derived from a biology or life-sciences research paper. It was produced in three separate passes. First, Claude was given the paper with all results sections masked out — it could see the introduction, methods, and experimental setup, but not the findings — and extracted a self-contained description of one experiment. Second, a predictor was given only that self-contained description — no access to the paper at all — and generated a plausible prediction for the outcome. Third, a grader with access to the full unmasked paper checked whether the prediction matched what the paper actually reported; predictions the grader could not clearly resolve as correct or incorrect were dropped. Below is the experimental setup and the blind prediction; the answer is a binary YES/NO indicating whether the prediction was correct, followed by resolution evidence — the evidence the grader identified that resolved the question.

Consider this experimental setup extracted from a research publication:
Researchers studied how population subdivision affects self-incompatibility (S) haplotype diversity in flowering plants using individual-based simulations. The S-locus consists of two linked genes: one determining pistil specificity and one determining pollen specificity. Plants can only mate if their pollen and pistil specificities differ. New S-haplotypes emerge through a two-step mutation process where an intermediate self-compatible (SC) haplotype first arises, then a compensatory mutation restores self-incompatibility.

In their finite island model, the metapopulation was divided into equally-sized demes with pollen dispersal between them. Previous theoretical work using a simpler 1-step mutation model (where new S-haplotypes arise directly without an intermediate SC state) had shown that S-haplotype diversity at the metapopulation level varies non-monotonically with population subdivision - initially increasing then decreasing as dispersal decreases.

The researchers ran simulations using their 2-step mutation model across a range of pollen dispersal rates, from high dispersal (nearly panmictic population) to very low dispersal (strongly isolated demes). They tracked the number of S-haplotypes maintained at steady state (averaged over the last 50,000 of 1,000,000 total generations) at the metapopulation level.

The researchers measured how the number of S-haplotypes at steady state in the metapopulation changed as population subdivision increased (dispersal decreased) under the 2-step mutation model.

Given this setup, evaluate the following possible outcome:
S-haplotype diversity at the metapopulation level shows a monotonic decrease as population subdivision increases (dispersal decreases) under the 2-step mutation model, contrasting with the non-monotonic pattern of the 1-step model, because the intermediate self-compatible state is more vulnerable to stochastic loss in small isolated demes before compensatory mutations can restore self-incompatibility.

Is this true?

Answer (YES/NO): NO